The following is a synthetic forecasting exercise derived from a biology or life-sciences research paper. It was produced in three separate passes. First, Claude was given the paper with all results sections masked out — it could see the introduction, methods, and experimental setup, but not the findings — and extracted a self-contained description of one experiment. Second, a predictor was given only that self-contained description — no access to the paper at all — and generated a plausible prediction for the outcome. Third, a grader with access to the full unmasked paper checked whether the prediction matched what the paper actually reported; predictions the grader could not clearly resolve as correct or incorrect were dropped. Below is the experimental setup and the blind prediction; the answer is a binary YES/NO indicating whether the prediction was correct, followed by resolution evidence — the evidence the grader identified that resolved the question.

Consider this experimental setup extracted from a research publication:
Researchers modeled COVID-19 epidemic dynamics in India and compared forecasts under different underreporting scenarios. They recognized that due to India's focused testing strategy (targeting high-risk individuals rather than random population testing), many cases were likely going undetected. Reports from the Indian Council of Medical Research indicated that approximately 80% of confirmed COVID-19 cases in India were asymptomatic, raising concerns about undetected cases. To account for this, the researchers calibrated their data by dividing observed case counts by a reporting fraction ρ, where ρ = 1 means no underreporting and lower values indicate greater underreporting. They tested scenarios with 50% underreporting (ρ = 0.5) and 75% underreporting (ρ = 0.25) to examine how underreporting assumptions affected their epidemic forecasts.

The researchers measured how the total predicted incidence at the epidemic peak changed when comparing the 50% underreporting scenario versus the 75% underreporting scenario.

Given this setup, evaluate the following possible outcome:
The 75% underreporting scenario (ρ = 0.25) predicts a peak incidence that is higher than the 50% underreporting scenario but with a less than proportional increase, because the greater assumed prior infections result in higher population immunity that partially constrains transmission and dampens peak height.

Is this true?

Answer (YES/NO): NO